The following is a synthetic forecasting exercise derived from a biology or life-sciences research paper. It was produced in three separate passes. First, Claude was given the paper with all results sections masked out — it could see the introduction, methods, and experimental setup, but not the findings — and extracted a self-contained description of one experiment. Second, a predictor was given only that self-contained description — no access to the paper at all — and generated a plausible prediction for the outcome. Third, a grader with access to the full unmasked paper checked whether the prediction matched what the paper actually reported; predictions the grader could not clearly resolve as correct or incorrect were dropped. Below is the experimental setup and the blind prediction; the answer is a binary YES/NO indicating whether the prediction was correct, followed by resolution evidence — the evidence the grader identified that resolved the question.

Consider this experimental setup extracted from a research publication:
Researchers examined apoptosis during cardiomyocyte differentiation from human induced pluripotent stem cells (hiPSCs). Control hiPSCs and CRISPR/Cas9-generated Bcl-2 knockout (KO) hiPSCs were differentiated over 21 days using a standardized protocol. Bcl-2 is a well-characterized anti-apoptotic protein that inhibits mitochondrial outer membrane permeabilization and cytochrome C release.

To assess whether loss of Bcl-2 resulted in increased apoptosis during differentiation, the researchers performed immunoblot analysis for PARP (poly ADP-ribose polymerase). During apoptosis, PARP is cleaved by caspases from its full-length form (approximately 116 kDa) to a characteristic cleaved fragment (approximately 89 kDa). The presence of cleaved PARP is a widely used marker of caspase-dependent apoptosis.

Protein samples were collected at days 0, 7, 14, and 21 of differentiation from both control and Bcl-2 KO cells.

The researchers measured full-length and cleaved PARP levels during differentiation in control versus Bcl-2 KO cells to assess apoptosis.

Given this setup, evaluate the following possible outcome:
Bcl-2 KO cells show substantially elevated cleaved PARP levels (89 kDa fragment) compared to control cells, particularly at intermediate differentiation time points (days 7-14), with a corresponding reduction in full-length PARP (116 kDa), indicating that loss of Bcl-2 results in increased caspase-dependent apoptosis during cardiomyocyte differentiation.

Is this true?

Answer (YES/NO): NO